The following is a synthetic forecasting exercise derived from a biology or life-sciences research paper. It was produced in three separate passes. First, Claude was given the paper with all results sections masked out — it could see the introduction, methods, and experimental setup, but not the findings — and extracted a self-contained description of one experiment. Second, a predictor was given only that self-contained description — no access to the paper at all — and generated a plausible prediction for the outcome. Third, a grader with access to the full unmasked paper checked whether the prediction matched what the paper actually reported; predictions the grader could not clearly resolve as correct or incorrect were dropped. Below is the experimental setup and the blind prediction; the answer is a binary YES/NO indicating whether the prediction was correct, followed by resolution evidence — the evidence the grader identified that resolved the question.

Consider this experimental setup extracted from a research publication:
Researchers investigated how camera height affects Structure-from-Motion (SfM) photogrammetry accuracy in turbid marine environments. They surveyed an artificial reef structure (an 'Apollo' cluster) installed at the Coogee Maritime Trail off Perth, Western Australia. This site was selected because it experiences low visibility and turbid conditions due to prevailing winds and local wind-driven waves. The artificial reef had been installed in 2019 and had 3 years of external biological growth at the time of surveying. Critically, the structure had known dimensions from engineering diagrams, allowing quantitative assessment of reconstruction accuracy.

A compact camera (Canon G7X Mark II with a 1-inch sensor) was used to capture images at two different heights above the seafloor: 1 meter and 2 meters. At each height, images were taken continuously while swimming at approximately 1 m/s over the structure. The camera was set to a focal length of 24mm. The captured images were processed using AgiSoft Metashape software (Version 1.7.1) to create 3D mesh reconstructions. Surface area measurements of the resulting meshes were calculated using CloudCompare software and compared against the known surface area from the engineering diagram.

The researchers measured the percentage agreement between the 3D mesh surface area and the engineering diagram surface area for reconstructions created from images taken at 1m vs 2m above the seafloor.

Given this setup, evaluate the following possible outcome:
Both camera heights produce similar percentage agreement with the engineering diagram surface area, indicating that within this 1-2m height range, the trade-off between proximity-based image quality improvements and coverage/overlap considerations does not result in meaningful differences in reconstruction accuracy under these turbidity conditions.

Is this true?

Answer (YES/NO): NO